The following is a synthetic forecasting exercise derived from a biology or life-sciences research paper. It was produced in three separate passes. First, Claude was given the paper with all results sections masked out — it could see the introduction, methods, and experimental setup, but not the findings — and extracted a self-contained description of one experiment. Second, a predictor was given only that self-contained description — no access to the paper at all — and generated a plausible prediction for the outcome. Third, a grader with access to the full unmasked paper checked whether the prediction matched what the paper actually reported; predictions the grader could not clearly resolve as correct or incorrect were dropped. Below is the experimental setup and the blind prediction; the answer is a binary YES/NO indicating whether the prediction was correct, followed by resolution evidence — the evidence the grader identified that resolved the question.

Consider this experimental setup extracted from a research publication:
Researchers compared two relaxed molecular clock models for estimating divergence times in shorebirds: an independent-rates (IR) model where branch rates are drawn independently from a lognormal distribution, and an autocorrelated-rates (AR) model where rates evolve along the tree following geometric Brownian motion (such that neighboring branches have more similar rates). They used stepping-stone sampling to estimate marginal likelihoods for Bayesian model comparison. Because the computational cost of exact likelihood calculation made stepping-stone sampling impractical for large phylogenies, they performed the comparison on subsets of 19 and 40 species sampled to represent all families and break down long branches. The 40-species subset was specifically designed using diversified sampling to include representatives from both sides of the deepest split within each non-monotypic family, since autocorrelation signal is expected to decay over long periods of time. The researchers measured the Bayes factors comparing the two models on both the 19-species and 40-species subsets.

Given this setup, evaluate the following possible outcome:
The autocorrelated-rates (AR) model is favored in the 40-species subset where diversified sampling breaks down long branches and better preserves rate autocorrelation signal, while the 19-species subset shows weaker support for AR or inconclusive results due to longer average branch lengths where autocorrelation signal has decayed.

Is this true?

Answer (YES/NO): NO